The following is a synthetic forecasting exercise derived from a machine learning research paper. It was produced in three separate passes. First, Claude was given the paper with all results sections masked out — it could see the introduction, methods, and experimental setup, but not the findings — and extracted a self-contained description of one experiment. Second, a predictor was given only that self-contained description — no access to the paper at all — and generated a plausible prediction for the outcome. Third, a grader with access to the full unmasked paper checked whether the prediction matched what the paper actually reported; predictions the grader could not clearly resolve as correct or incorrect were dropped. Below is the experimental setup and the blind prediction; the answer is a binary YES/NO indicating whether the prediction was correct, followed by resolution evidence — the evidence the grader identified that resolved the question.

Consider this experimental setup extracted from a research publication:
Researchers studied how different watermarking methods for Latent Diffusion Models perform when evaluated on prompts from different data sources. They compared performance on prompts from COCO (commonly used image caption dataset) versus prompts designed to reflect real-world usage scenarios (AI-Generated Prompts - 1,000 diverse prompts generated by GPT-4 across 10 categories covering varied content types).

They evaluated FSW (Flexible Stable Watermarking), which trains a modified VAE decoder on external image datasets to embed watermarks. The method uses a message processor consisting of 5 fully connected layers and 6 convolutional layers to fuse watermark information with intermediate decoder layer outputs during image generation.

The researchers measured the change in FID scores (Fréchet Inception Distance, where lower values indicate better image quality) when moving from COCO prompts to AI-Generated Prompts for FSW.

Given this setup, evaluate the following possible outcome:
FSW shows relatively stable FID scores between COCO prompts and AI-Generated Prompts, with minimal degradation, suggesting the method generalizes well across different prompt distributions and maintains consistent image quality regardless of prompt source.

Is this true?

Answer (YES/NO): NO